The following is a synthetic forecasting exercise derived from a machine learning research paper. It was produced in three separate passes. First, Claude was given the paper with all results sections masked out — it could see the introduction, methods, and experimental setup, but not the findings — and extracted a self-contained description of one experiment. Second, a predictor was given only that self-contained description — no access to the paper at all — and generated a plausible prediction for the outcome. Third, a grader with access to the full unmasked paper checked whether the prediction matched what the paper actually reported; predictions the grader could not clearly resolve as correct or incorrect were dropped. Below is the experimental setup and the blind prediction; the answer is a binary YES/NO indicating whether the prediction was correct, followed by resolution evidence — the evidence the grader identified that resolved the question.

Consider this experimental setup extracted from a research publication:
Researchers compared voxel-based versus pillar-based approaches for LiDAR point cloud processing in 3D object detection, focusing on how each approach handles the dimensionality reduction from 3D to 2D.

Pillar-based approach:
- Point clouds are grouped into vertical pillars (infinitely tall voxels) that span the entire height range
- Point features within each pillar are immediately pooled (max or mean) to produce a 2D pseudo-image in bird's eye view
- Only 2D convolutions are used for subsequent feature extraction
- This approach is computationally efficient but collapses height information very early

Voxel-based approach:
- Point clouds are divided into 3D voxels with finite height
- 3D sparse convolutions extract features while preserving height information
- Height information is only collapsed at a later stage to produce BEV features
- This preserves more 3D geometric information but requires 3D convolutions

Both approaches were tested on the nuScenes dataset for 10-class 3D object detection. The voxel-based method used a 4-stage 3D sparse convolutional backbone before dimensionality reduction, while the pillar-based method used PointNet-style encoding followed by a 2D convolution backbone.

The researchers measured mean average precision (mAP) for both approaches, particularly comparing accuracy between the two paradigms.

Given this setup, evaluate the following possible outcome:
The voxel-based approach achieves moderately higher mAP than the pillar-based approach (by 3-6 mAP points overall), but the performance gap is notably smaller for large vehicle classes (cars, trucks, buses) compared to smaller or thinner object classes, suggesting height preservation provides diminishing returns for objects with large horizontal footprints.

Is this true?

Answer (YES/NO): NO